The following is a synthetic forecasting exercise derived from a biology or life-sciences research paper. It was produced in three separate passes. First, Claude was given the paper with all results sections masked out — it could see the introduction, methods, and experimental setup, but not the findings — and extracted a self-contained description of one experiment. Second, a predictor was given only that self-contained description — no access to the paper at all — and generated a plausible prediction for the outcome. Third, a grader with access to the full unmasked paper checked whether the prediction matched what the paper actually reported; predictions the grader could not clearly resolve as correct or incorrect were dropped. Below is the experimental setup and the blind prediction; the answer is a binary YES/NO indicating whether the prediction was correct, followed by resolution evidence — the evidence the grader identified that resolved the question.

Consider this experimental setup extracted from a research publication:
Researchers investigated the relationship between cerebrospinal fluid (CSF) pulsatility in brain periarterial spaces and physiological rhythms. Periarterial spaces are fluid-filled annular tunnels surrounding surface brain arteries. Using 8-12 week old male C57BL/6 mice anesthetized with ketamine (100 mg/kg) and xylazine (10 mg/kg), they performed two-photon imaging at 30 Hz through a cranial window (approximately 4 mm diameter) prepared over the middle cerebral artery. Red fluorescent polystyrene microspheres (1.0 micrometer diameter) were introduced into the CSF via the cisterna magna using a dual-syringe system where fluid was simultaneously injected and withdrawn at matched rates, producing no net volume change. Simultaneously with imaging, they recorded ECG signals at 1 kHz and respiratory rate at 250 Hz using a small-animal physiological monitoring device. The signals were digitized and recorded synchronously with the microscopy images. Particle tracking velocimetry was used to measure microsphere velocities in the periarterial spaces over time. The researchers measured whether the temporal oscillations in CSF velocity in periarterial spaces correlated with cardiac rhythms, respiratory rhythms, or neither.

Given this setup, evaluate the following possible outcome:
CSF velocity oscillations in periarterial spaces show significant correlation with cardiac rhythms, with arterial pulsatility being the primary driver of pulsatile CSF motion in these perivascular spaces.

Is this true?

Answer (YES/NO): YES